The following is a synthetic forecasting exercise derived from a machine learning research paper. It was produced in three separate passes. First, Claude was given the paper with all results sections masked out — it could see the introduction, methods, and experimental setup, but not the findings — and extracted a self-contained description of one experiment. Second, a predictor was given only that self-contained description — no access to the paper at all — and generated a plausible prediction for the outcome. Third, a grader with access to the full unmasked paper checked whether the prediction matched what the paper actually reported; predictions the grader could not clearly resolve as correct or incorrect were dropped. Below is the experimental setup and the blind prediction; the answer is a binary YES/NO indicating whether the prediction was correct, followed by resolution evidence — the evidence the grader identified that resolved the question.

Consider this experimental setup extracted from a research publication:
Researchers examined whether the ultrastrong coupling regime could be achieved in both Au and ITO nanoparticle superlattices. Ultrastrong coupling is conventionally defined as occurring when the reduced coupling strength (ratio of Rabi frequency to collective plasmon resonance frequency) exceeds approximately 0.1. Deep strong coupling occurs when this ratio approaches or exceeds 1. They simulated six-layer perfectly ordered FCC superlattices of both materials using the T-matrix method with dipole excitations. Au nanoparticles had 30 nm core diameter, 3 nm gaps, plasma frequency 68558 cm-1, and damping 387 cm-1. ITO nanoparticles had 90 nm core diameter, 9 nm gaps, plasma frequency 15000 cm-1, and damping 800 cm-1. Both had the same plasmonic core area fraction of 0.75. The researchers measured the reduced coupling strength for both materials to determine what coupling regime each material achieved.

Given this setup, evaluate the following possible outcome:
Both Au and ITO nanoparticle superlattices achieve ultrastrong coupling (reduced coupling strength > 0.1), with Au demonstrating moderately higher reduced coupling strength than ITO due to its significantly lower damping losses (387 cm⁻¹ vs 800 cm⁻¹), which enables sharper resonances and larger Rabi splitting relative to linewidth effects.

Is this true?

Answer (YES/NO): NO